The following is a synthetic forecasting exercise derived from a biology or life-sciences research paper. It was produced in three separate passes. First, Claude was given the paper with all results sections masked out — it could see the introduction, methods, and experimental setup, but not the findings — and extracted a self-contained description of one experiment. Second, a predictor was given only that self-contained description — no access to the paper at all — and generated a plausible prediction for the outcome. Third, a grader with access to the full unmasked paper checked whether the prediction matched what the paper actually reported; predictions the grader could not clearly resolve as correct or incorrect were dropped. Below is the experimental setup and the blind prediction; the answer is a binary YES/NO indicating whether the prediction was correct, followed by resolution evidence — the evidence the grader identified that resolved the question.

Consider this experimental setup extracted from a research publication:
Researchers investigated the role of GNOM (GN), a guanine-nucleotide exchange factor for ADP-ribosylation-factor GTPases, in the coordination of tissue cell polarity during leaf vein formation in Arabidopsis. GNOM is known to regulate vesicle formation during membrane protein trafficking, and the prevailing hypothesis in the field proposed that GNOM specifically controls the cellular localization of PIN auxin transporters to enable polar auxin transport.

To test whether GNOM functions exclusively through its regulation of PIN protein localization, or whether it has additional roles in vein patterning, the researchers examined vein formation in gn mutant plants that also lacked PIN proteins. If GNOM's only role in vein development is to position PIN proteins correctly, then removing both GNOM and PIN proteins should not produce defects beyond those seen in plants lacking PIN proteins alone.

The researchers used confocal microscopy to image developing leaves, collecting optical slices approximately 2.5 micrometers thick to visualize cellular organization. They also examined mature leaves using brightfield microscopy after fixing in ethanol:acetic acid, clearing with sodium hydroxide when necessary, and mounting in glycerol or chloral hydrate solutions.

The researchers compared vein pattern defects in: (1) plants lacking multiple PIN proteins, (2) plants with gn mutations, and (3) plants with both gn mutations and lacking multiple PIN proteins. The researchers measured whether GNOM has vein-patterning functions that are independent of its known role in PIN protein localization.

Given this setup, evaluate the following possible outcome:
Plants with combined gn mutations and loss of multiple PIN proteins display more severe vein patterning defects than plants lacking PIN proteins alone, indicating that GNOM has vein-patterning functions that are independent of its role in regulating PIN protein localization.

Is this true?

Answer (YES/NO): YES